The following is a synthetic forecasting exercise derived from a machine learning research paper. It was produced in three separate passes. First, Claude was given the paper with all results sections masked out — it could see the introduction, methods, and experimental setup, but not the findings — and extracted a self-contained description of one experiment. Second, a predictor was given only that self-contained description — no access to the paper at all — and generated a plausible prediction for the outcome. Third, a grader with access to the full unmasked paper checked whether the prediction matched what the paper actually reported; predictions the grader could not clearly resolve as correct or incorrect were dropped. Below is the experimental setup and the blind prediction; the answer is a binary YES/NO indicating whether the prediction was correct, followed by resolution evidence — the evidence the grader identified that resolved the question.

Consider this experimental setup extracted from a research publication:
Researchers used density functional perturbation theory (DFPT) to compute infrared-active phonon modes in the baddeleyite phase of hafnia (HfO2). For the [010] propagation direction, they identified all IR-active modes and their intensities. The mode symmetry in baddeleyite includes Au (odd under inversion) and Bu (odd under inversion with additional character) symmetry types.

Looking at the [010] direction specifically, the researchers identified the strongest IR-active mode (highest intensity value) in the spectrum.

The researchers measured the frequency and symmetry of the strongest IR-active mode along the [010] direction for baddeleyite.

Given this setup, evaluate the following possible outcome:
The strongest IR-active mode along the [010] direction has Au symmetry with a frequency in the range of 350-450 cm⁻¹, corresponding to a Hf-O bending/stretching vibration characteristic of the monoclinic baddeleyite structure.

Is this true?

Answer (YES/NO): NO